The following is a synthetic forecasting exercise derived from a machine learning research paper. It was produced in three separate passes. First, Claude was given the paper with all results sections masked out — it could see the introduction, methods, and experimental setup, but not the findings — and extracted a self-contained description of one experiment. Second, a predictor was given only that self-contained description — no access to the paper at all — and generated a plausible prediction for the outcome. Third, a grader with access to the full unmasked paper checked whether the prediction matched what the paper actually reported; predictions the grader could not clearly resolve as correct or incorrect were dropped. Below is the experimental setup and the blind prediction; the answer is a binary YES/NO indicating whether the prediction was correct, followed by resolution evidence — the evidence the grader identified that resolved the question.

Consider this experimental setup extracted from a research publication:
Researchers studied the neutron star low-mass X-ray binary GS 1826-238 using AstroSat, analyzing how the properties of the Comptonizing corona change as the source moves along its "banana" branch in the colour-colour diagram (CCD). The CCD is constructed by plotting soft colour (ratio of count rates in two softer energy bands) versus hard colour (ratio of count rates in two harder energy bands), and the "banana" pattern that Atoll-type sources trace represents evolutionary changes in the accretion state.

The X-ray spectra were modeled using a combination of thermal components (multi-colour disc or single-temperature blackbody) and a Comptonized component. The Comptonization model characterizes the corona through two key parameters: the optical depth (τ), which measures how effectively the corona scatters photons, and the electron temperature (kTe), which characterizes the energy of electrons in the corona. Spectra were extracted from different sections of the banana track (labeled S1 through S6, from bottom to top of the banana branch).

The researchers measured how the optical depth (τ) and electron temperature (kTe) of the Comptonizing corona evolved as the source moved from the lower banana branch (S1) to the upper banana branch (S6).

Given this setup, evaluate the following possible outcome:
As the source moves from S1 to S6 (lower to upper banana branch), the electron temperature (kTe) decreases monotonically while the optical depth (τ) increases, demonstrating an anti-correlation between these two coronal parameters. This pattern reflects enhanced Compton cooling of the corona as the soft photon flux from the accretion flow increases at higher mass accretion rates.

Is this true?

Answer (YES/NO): YES